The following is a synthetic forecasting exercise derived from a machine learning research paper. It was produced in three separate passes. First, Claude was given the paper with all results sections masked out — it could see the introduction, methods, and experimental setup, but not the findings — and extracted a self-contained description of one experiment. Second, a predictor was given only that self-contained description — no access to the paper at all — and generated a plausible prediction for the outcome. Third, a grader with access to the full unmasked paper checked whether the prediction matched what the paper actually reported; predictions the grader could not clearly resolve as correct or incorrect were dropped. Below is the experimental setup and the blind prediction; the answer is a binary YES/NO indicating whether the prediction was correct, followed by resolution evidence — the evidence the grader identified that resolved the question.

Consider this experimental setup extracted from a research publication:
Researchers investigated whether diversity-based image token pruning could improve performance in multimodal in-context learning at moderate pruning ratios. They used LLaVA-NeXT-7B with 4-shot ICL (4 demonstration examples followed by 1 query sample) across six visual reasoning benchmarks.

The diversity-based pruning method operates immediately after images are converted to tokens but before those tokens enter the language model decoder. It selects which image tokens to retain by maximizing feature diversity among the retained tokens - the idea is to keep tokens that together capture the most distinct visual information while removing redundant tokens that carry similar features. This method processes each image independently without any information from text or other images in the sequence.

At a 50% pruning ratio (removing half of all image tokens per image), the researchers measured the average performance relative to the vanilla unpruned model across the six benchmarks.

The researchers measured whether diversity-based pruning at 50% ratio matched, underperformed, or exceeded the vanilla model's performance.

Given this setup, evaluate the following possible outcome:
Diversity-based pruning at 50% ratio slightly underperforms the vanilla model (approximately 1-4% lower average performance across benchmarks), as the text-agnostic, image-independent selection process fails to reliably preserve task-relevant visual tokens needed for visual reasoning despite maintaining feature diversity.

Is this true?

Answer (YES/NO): NO